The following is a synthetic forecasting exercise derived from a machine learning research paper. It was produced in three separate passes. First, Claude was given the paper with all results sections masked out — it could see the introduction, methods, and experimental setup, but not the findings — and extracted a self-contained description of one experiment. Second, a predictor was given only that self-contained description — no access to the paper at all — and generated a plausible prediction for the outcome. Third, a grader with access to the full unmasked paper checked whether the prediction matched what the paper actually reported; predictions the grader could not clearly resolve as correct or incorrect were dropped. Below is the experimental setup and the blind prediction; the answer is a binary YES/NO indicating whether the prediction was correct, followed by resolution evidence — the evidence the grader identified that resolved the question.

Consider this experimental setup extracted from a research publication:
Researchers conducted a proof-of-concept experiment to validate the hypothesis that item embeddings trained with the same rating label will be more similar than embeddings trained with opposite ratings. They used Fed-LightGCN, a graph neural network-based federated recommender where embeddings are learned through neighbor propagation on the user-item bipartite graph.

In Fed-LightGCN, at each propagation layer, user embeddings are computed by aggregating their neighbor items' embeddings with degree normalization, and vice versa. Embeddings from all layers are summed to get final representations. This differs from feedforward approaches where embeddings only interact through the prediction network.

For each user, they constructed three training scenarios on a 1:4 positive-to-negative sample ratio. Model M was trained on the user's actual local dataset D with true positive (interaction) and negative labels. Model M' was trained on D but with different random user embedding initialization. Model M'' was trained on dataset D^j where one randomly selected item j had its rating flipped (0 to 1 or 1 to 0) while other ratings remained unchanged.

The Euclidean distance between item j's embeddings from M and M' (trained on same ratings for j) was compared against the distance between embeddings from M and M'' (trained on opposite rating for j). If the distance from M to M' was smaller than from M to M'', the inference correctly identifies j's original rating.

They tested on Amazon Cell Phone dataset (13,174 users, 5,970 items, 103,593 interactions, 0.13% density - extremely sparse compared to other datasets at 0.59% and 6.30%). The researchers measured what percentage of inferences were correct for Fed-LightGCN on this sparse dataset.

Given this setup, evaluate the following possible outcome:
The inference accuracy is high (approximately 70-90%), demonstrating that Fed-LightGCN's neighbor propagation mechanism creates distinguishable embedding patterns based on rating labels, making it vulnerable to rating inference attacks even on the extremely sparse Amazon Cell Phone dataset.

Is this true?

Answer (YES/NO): NO